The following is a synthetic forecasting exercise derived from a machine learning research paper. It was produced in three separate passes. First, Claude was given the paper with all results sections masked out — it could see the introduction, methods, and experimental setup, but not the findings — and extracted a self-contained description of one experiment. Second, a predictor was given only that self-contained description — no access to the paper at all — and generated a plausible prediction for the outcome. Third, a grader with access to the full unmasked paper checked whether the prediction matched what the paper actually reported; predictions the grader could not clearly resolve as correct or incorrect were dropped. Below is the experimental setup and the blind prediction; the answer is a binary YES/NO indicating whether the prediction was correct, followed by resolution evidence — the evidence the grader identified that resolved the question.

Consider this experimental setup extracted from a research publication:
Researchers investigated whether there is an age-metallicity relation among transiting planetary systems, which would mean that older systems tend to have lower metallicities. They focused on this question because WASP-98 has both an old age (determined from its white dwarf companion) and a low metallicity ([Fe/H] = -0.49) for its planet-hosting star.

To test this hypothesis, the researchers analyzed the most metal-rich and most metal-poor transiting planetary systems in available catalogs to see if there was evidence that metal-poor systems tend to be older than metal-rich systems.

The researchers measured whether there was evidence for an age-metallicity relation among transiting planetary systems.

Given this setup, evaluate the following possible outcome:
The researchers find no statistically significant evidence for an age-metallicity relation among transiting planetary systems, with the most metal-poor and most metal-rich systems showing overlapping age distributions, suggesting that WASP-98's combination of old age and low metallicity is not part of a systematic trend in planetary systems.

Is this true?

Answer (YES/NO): YES